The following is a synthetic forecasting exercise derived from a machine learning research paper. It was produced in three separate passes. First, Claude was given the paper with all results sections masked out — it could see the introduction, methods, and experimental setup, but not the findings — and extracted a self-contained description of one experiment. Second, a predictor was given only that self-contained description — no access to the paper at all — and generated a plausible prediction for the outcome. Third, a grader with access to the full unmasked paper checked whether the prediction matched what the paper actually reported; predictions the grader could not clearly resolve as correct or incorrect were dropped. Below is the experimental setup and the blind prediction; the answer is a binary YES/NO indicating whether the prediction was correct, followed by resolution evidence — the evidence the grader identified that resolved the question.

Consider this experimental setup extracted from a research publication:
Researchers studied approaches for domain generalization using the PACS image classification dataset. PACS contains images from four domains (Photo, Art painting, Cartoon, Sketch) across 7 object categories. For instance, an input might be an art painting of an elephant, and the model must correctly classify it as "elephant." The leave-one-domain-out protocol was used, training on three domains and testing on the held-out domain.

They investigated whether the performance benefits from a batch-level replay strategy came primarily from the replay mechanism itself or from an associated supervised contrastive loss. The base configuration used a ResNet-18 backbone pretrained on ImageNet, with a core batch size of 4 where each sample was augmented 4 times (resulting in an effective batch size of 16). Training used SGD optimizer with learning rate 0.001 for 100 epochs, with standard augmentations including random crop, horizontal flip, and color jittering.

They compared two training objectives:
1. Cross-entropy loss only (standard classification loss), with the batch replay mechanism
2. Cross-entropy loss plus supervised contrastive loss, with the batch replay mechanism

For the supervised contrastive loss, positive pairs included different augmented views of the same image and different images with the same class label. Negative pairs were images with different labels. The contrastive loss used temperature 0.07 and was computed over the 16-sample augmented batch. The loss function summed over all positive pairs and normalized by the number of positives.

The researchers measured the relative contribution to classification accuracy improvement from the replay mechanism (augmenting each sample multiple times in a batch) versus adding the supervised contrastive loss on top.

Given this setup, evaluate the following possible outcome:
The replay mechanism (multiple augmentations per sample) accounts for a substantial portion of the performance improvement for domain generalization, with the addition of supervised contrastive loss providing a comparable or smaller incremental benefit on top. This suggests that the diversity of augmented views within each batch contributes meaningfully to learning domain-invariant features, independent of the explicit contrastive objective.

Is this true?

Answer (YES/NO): YES